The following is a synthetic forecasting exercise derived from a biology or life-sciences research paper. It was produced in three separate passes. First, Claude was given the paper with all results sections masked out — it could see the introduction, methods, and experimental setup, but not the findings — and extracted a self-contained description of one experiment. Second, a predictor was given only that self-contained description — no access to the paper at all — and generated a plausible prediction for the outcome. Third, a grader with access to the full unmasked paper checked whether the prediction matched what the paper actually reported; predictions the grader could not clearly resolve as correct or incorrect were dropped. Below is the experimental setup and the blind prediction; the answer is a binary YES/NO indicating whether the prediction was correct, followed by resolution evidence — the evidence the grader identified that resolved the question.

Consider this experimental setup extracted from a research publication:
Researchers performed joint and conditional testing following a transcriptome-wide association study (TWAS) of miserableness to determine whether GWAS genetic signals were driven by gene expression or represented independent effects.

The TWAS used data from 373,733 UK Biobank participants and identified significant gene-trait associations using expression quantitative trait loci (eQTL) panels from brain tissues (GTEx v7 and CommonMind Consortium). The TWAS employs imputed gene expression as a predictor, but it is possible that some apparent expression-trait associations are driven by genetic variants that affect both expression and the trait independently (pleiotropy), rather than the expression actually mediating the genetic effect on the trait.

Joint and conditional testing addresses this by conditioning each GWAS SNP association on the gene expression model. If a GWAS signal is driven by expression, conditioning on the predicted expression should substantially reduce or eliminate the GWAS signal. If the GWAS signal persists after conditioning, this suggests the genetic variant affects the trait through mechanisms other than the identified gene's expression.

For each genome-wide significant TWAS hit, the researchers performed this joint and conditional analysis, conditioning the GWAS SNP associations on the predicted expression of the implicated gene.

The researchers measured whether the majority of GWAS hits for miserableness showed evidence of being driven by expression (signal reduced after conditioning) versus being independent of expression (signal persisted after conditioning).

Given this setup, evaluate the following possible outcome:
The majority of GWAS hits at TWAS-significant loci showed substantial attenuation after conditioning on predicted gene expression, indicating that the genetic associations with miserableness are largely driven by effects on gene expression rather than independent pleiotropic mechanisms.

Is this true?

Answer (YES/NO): YES